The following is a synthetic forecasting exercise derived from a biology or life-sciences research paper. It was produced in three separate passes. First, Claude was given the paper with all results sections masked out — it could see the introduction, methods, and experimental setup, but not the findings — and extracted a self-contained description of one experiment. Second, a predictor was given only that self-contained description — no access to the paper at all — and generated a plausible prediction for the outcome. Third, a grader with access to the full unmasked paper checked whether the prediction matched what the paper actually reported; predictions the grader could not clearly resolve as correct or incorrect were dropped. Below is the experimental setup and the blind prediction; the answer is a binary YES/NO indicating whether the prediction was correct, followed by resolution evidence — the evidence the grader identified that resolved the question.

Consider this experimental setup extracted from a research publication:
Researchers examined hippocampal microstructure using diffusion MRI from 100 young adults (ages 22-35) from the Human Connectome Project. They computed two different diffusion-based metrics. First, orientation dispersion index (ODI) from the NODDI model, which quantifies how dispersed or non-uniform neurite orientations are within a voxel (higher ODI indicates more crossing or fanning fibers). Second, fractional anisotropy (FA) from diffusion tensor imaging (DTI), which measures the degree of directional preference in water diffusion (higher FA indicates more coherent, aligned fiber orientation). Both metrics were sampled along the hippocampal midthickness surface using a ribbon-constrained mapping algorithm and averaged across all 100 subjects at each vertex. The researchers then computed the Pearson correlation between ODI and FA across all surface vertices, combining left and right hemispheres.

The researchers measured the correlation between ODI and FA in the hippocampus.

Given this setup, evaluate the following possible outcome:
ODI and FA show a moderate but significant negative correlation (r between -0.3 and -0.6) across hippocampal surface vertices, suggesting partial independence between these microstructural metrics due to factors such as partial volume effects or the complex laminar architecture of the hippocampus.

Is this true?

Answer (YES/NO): NO